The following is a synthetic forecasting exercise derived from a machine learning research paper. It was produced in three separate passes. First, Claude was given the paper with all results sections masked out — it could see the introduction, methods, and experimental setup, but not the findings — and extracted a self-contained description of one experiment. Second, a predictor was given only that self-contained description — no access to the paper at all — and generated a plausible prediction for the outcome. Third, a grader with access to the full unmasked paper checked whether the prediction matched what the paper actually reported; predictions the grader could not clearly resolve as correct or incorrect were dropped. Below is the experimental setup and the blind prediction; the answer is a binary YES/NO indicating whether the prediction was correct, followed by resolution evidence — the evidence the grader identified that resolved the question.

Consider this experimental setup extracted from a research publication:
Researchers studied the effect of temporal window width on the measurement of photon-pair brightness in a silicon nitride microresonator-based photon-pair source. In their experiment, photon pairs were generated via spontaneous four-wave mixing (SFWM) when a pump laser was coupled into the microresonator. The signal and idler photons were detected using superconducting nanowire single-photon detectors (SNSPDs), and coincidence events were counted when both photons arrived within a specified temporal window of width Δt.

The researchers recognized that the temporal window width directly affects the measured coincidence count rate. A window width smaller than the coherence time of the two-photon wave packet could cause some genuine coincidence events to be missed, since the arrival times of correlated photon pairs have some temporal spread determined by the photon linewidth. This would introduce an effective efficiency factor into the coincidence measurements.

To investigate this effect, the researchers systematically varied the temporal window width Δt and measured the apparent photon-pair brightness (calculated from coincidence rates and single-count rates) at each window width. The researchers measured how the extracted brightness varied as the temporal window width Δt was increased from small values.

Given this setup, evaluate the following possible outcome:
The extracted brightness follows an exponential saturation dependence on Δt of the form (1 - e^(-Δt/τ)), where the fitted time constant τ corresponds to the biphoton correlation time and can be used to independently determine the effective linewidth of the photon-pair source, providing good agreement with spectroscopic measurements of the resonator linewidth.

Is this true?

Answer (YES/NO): NO